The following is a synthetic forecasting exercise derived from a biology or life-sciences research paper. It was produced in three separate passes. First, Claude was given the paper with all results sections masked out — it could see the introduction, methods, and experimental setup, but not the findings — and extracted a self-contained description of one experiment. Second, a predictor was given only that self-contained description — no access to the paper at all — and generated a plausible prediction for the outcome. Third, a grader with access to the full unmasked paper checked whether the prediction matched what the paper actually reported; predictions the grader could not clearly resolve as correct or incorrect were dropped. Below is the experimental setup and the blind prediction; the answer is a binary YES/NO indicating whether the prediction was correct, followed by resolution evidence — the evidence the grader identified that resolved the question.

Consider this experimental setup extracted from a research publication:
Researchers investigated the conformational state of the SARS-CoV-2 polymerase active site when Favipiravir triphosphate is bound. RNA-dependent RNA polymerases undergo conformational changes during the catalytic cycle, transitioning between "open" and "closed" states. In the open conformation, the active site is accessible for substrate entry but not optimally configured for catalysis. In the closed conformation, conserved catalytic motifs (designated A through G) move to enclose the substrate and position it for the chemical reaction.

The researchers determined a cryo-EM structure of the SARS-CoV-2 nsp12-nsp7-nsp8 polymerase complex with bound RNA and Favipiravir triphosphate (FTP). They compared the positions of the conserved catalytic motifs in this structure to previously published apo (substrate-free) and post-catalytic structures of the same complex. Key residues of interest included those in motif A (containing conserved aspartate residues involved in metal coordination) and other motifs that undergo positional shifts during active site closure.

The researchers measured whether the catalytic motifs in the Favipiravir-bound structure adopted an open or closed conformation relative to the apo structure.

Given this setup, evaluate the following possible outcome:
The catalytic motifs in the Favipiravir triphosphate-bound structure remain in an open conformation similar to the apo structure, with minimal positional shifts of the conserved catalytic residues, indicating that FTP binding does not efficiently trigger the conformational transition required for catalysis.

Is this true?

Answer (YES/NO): NO